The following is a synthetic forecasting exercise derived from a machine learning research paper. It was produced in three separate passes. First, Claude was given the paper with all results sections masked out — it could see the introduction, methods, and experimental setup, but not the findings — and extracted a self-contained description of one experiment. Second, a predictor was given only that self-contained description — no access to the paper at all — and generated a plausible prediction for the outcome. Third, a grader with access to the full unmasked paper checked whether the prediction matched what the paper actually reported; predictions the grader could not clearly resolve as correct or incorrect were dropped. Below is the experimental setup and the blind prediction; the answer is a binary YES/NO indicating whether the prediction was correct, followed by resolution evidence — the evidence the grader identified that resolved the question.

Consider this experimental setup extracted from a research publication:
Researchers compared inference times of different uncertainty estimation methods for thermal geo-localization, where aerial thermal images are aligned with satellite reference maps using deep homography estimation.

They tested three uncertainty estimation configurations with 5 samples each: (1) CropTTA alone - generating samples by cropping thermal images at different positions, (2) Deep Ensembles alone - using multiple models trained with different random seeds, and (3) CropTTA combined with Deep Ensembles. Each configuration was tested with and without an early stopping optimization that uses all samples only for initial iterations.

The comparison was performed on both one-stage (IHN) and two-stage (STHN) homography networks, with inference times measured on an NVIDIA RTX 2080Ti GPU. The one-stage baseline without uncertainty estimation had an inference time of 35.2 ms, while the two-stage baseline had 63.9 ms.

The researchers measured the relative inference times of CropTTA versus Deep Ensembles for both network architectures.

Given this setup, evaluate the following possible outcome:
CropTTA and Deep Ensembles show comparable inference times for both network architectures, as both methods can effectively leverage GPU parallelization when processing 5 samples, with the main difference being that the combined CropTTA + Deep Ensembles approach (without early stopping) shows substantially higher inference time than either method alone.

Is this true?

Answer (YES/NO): NO